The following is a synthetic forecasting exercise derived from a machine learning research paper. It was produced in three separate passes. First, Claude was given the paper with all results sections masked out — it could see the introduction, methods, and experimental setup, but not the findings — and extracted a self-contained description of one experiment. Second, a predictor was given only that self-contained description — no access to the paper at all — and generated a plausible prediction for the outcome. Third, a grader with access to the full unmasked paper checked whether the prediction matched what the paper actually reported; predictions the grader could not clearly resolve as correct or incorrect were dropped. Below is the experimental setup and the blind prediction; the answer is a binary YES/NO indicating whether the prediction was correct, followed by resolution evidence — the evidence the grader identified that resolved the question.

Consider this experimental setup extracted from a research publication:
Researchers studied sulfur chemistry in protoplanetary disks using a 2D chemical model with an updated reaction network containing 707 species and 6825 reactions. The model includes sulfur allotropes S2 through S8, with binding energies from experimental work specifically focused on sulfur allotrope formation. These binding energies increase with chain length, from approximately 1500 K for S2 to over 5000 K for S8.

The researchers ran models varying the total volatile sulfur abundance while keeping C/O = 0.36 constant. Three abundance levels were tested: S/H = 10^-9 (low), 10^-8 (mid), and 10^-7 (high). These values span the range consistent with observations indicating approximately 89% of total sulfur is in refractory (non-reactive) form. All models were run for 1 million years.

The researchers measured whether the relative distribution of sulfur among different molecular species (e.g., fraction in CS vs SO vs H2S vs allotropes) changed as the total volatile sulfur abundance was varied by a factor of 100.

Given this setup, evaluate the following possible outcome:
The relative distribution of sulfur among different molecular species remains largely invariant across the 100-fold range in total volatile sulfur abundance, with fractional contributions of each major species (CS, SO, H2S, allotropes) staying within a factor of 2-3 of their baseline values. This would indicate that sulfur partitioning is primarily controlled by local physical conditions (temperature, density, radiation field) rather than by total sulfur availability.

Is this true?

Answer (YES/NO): NO